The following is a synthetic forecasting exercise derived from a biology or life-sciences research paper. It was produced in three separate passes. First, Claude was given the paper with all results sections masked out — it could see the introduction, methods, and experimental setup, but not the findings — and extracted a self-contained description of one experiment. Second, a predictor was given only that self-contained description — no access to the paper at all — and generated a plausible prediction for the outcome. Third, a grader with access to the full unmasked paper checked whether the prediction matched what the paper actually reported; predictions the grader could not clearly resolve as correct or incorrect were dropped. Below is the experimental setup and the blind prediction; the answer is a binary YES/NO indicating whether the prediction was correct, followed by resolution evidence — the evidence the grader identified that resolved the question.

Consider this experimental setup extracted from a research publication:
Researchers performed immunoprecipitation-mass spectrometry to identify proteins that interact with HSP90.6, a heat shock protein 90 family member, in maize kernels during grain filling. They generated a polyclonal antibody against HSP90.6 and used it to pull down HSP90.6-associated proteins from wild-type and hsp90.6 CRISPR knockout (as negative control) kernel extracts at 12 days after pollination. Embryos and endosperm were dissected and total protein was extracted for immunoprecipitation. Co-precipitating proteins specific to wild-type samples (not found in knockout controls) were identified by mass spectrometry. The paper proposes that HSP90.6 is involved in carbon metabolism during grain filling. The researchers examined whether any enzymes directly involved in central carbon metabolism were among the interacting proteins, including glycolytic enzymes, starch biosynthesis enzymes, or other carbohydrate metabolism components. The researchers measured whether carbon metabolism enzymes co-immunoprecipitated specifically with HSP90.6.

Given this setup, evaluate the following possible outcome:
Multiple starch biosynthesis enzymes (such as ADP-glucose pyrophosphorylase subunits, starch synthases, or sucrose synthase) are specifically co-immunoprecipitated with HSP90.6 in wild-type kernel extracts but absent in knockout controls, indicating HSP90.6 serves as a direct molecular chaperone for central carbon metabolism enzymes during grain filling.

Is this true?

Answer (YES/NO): NO